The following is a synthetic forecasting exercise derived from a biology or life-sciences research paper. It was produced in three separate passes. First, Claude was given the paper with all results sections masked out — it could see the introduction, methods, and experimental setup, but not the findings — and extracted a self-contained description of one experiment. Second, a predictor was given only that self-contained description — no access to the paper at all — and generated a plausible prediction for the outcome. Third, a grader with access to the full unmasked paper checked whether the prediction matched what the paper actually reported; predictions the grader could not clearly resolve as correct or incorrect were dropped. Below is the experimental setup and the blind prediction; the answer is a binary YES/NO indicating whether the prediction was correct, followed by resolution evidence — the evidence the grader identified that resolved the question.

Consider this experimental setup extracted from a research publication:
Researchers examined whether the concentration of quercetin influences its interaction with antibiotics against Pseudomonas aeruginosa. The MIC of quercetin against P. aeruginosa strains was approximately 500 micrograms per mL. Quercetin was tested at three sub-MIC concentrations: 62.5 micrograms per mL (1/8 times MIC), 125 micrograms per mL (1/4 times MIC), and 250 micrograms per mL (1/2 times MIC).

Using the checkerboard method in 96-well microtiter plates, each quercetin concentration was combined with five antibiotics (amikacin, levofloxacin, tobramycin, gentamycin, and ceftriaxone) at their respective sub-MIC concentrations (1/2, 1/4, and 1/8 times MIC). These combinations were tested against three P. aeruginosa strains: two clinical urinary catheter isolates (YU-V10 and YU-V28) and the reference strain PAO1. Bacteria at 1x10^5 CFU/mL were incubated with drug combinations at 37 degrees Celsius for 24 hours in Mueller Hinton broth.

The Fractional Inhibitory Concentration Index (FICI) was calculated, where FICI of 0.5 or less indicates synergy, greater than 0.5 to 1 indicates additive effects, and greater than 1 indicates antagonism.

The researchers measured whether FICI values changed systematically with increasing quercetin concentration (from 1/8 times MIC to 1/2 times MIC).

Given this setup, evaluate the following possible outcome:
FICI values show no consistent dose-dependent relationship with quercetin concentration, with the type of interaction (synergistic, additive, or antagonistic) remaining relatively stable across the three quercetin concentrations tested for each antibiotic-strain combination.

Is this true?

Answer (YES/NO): YES